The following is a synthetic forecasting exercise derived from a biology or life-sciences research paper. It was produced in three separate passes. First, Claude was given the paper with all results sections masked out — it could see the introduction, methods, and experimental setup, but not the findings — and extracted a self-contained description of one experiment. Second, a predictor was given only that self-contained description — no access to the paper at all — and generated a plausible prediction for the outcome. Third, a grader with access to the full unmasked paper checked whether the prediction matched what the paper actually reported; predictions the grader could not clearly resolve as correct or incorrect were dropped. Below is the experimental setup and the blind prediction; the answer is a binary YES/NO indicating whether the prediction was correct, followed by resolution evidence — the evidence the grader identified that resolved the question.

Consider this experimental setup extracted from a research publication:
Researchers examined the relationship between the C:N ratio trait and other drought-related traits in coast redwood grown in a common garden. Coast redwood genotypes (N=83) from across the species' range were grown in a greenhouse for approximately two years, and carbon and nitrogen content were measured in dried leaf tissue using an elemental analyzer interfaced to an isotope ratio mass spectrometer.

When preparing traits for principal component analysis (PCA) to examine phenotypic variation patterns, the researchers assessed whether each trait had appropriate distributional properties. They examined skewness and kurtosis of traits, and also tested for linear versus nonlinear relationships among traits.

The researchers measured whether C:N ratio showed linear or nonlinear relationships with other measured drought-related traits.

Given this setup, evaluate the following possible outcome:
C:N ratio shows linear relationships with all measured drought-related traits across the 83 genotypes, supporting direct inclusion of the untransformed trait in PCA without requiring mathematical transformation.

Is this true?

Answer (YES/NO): NO